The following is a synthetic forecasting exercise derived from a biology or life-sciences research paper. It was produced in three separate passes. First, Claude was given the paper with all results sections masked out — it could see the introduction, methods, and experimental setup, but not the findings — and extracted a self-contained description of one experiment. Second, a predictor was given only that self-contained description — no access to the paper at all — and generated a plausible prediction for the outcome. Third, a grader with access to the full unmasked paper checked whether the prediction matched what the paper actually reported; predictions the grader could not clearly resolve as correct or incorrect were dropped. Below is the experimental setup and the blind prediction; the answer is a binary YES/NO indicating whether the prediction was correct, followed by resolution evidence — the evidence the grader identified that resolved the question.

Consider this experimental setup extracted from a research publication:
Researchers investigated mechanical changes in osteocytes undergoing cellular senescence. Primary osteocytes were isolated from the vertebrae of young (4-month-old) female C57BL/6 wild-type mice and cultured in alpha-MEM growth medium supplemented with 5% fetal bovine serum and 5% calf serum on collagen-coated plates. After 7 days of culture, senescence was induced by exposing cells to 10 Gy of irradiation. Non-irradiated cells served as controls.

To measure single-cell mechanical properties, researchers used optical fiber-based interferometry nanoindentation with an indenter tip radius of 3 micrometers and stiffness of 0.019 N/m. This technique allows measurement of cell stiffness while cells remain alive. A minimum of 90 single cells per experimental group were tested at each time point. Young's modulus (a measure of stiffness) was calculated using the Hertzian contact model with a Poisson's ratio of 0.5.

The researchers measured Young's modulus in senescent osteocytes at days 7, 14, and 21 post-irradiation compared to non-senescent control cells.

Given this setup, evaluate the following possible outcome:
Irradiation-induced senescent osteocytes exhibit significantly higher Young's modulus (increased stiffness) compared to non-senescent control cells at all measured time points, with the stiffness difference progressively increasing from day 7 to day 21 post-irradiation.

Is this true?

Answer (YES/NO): NO